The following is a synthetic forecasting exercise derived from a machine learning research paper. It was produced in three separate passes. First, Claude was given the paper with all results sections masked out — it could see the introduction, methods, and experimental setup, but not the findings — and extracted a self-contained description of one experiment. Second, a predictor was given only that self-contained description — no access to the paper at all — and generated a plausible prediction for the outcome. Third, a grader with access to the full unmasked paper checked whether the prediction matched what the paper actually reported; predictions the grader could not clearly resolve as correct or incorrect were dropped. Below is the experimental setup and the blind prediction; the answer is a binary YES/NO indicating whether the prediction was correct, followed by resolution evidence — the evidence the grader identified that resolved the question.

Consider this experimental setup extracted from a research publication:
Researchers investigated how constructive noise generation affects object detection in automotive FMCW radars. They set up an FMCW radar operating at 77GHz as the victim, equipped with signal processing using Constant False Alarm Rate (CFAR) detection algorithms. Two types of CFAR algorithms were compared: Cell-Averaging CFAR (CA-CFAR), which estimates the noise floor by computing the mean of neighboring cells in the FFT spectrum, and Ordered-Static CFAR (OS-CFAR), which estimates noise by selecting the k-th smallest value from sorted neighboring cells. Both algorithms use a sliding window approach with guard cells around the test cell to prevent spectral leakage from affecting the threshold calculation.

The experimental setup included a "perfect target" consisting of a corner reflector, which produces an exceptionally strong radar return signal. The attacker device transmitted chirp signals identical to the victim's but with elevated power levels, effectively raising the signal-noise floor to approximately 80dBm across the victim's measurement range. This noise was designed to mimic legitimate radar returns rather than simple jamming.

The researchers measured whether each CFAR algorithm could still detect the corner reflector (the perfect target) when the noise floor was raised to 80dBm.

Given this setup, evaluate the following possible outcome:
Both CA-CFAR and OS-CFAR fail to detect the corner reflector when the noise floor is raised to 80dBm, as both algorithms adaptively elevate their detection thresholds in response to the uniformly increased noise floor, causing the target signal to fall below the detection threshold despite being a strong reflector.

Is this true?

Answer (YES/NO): NO